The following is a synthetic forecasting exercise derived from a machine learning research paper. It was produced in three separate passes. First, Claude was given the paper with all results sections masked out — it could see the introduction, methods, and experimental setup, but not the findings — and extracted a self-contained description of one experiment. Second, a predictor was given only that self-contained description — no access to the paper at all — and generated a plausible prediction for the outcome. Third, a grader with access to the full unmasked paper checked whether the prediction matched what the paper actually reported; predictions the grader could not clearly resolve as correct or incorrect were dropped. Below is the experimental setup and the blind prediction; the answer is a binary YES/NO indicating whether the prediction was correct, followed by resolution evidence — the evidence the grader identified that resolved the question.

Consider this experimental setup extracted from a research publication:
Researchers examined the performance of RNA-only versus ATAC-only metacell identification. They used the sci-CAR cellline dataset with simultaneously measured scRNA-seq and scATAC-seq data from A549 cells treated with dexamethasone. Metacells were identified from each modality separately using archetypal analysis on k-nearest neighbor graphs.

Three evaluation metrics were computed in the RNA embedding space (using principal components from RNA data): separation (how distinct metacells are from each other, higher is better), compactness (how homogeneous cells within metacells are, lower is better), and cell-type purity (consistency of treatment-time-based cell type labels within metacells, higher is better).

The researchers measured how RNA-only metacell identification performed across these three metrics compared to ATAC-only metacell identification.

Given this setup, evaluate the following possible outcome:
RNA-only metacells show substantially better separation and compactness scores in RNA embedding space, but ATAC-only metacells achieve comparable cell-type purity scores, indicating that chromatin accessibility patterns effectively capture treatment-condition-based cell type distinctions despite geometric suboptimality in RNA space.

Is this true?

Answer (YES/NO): NO